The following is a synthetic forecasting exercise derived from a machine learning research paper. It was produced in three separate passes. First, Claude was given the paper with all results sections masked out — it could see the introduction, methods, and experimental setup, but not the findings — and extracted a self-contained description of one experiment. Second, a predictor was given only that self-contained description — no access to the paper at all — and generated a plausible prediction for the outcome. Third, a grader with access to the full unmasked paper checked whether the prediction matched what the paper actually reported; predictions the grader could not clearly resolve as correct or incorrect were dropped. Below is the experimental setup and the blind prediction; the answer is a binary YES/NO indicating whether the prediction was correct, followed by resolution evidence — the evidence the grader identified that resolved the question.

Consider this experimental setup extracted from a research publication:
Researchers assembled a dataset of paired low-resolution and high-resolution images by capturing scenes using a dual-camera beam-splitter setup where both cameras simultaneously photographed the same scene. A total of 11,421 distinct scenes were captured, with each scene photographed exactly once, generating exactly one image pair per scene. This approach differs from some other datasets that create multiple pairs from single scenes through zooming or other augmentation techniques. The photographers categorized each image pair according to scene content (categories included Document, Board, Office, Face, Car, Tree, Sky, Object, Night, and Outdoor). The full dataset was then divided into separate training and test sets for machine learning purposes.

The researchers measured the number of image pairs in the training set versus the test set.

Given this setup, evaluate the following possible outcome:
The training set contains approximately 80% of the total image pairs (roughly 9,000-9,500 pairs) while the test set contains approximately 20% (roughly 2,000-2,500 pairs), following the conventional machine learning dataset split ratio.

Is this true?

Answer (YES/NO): NO